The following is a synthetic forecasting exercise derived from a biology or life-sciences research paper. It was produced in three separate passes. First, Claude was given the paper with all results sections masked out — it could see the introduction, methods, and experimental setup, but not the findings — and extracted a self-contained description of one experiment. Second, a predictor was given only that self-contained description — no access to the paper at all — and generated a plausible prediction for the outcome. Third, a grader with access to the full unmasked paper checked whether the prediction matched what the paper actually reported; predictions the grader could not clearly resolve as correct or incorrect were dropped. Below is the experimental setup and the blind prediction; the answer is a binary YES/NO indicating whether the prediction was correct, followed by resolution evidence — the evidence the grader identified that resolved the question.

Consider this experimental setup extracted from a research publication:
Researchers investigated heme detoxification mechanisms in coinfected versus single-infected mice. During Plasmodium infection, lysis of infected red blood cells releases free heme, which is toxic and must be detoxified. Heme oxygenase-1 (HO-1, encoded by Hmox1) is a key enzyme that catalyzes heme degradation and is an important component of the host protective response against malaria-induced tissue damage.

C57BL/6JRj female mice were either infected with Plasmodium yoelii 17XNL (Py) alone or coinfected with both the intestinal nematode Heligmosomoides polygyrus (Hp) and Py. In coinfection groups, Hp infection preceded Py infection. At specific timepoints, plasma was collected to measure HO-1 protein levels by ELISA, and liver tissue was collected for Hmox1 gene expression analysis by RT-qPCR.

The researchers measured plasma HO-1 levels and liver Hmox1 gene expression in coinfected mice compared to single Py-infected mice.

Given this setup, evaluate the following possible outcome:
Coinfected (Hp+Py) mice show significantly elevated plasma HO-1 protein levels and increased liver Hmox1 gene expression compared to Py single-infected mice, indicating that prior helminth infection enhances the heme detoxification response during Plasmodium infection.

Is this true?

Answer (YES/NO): NO